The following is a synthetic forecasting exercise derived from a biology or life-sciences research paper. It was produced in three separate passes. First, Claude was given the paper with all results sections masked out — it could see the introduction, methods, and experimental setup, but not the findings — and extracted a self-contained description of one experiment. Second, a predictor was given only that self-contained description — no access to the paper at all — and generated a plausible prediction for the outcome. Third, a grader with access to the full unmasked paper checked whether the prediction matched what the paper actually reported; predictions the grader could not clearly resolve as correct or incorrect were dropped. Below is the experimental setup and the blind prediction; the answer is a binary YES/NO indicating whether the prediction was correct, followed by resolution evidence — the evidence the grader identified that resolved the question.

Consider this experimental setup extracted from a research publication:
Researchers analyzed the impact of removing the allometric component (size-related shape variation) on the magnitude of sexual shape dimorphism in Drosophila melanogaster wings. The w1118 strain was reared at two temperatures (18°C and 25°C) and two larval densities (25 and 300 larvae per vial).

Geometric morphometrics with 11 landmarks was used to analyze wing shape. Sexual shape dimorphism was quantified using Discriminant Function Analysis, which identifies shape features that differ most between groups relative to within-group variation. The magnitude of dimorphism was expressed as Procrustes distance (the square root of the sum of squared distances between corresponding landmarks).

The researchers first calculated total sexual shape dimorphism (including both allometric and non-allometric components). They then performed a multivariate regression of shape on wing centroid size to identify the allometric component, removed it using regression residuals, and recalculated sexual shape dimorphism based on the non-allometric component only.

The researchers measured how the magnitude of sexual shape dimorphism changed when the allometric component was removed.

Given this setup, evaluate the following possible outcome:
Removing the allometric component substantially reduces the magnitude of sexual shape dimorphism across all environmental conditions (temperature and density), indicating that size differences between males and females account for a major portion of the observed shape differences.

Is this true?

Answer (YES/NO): YES